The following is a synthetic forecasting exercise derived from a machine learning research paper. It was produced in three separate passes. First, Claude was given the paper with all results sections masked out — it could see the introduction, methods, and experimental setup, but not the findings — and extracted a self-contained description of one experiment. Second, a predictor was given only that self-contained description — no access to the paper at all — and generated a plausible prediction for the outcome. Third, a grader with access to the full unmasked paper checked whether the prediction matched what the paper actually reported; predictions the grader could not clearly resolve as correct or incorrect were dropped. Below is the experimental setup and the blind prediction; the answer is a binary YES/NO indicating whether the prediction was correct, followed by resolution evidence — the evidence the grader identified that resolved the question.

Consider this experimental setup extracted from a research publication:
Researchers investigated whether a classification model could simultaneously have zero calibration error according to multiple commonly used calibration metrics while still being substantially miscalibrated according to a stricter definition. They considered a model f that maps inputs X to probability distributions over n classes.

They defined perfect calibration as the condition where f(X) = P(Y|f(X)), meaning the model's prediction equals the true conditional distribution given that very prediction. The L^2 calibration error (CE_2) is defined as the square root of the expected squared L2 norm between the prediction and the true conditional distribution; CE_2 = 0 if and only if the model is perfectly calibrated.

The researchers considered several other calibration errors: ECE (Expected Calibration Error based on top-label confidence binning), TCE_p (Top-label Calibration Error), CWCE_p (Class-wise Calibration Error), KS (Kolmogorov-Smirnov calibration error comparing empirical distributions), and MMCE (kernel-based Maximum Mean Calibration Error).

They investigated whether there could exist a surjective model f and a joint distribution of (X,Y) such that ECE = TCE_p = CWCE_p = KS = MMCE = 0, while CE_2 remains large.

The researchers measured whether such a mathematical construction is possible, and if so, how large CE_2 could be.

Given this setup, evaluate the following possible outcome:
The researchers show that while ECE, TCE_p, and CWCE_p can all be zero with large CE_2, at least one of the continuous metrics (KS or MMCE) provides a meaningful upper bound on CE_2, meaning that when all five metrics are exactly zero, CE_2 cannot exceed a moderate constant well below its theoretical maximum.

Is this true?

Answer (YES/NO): NO